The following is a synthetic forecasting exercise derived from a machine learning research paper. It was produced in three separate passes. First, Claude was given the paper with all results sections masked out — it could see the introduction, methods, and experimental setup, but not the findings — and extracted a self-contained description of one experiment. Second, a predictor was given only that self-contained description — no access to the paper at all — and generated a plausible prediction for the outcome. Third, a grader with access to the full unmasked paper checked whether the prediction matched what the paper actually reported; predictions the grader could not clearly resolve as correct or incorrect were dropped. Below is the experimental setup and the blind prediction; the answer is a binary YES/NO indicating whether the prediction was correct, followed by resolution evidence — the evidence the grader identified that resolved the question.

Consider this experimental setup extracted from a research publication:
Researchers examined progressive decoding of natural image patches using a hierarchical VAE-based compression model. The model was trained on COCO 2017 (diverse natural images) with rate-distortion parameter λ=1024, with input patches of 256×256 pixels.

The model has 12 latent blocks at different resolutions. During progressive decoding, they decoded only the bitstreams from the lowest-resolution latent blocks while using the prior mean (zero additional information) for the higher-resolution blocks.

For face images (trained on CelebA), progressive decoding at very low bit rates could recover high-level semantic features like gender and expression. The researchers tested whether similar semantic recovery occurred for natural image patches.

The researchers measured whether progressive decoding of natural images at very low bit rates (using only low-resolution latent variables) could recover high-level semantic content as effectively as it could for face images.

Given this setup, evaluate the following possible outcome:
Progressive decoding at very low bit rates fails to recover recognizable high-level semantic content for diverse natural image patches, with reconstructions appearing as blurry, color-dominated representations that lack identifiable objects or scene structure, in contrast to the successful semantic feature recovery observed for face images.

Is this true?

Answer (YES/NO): NO